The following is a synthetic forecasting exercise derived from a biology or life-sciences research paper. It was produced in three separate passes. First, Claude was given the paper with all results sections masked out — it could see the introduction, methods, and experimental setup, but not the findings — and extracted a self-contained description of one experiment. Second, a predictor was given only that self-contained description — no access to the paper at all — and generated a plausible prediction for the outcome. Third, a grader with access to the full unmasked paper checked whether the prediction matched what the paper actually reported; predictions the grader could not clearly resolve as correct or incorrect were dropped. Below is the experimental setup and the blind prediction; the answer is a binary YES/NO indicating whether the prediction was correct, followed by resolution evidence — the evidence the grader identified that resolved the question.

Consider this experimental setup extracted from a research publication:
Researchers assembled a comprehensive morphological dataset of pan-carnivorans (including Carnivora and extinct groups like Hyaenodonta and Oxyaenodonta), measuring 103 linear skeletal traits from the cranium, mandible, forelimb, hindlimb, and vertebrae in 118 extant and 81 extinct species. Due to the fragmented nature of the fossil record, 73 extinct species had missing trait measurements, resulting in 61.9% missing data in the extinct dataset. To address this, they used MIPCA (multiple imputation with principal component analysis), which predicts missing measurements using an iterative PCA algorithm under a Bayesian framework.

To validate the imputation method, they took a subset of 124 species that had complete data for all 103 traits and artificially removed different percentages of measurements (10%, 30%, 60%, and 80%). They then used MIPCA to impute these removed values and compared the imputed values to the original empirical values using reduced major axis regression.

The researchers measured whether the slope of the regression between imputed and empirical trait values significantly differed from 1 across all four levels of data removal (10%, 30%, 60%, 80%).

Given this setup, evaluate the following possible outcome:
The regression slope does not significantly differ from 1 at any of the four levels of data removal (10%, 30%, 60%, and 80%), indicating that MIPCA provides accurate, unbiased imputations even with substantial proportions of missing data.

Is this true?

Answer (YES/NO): YES